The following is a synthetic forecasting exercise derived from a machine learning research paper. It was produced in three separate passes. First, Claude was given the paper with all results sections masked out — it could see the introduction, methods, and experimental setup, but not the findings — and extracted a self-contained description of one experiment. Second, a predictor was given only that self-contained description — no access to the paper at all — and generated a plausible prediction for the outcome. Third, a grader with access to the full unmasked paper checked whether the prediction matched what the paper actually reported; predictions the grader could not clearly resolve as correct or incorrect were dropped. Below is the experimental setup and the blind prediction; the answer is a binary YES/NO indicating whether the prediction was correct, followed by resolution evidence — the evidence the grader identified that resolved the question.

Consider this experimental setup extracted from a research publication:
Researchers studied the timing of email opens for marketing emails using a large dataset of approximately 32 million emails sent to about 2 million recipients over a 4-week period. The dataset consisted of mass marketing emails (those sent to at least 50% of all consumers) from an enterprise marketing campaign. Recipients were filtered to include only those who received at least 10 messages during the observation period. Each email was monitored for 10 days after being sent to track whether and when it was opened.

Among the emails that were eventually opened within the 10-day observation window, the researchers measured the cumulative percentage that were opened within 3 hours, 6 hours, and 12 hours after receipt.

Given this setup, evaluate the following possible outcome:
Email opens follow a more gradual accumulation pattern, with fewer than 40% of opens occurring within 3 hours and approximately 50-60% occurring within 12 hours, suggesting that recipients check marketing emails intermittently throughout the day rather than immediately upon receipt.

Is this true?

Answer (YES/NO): NO